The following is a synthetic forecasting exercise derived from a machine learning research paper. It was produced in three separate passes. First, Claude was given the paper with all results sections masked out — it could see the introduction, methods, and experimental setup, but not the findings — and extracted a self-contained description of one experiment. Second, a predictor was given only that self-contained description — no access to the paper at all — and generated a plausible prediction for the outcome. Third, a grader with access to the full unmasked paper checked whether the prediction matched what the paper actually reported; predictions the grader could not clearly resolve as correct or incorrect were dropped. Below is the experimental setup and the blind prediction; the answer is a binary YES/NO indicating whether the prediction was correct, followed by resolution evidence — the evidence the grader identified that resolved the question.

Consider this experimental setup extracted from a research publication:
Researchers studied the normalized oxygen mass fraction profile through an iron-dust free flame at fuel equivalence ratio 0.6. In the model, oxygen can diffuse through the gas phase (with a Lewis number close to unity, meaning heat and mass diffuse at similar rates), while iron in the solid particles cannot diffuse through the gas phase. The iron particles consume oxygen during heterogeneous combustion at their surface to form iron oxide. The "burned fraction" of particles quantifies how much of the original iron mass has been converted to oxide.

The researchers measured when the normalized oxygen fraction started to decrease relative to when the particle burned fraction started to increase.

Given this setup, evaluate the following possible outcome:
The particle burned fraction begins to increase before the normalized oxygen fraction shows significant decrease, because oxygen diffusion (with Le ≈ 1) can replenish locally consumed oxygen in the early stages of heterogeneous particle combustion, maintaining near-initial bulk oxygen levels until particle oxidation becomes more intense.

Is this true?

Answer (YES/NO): NO